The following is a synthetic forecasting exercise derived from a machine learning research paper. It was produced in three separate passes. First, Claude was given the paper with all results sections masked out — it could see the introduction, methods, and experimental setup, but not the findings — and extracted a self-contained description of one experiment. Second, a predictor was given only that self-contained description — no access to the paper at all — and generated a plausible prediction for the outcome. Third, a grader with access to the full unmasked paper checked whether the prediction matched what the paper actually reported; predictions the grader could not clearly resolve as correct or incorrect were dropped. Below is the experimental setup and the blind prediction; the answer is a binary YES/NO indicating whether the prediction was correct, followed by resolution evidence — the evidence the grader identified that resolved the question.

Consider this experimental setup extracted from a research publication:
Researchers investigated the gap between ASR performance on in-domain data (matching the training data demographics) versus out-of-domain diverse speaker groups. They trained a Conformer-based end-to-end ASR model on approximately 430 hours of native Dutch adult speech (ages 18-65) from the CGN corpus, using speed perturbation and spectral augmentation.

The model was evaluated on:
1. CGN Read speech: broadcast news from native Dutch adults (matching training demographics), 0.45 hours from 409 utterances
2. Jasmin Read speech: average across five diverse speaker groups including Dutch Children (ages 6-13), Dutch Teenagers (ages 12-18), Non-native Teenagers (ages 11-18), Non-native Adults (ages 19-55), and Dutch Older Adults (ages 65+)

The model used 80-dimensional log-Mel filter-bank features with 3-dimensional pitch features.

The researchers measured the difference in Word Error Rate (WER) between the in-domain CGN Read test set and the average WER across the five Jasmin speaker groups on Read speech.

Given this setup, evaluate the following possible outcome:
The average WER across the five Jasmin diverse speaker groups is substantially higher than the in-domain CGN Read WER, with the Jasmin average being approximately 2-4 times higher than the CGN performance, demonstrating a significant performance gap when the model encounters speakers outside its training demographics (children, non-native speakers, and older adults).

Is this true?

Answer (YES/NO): NO